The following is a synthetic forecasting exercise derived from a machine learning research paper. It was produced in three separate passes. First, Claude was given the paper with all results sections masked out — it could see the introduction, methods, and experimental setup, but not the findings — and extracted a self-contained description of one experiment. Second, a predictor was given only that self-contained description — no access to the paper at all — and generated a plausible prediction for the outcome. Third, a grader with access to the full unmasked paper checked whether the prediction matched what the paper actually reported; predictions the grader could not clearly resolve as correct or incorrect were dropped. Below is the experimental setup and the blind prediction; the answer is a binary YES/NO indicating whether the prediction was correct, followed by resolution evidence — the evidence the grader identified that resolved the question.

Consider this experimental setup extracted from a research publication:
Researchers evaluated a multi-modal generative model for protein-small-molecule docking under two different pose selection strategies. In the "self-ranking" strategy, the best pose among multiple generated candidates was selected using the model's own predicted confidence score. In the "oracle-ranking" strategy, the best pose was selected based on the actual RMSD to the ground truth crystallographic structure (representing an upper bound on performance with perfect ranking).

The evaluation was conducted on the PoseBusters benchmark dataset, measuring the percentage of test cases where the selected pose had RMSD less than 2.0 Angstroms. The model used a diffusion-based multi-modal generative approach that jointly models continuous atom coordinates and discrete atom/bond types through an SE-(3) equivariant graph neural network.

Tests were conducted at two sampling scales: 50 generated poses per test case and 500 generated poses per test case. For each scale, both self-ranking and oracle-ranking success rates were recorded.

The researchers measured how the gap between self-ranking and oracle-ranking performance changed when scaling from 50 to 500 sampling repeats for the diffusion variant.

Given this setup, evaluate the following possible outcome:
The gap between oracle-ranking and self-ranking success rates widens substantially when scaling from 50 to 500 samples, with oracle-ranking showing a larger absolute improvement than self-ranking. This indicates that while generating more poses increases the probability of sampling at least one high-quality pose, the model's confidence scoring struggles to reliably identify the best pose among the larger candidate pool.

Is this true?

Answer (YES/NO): YES